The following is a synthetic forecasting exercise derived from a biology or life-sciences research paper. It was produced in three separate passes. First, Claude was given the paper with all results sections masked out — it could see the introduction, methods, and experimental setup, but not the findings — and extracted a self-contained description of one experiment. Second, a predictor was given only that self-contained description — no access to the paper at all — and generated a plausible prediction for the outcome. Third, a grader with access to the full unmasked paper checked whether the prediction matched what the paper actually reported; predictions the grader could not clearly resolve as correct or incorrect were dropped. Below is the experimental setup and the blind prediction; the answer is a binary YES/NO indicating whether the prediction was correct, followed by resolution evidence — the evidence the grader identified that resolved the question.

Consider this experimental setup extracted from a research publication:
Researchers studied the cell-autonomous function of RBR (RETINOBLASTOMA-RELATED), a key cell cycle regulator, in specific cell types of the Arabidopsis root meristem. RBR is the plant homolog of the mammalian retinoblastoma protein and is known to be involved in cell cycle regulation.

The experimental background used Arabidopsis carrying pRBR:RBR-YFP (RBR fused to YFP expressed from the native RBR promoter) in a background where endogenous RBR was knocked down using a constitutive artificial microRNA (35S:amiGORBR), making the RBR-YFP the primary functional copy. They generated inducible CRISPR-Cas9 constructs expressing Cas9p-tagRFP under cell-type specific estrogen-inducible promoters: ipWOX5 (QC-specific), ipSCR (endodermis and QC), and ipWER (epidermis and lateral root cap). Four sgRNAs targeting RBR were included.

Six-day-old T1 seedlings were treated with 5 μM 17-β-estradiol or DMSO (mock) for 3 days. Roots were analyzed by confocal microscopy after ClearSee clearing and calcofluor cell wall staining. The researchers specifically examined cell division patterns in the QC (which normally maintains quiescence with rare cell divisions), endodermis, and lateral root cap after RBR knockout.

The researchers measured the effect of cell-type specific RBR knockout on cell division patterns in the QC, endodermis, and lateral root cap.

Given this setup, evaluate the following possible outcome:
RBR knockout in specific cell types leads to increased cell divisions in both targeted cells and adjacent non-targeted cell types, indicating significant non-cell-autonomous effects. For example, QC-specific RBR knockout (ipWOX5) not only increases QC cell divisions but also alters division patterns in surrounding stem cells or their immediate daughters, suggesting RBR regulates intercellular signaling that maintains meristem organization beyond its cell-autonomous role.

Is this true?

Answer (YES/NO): NO